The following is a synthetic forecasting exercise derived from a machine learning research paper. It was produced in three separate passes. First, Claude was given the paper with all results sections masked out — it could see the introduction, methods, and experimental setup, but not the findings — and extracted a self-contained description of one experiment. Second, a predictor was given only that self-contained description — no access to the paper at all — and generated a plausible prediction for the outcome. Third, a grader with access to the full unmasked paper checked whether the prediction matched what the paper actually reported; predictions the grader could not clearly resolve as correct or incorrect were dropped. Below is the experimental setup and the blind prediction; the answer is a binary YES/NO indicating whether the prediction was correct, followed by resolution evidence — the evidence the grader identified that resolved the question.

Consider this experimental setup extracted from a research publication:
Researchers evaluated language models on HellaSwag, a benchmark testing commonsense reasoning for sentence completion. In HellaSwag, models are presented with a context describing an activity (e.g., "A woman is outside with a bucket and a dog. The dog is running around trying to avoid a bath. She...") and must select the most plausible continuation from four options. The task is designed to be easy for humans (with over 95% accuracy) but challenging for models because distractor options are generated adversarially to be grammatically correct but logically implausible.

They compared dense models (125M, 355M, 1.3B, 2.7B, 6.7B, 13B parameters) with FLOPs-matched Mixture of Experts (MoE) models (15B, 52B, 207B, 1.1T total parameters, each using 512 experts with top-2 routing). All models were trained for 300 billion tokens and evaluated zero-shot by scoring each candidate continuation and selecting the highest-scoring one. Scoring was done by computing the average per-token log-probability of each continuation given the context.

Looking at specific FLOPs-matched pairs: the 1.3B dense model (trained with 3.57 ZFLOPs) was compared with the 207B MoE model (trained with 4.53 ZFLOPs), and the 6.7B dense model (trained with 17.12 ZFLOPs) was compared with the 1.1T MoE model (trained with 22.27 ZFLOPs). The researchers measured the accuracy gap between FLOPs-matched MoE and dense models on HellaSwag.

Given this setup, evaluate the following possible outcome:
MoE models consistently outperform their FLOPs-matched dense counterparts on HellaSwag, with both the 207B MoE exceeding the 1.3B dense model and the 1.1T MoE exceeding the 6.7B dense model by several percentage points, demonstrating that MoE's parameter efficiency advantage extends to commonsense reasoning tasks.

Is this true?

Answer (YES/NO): YES